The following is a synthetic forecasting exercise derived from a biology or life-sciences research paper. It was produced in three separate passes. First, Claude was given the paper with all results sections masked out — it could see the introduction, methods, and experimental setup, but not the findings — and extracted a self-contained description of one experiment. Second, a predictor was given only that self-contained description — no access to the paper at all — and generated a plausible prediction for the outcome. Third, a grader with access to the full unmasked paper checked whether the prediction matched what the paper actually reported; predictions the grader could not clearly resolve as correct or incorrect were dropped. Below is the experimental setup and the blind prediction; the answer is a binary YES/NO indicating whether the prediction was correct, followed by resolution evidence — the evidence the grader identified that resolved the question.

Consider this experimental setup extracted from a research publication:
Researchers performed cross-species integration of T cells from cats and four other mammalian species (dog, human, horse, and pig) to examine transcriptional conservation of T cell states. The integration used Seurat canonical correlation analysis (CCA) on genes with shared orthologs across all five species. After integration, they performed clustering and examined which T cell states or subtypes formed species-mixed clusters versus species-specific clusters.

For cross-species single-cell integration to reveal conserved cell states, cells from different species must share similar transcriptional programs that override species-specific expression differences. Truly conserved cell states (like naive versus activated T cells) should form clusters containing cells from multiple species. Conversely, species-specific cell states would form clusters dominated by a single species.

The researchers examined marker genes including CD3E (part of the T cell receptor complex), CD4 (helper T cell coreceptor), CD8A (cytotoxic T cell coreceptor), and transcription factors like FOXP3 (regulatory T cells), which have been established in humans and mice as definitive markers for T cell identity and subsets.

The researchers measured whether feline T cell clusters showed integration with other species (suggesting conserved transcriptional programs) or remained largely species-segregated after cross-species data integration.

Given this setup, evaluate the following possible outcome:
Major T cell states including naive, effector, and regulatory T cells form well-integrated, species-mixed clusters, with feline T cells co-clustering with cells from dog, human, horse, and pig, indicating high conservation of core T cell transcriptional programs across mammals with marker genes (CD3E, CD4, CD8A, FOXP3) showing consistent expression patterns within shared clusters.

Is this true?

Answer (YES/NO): NO